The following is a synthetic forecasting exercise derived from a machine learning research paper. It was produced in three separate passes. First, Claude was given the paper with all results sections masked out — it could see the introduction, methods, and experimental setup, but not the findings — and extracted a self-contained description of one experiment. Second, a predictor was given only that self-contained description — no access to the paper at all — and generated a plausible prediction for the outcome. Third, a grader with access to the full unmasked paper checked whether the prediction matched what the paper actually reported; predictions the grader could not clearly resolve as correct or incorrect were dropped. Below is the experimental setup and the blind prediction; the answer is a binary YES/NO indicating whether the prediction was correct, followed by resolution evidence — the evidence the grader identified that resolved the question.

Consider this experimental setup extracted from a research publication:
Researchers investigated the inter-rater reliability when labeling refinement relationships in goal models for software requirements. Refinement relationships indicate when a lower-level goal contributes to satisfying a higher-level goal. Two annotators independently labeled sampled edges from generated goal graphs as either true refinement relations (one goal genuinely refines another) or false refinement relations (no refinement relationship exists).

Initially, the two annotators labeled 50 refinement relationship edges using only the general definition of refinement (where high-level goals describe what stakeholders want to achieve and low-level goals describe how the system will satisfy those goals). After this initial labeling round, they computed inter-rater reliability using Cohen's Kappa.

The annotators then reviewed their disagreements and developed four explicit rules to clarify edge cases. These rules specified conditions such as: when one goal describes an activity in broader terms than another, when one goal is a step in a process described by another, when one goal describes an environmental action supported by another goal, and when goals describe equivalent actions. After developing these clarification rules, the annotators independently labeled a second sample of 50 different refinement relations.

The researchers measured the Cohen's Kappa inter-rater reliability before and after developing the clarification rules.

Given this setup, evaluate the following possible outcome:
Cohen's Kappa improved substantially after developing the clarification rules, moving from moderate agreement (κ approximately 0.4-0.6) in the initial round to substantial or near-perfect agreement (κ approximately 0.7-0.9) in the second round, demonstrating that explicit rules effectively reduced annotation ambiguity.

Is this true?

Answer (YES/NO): NO